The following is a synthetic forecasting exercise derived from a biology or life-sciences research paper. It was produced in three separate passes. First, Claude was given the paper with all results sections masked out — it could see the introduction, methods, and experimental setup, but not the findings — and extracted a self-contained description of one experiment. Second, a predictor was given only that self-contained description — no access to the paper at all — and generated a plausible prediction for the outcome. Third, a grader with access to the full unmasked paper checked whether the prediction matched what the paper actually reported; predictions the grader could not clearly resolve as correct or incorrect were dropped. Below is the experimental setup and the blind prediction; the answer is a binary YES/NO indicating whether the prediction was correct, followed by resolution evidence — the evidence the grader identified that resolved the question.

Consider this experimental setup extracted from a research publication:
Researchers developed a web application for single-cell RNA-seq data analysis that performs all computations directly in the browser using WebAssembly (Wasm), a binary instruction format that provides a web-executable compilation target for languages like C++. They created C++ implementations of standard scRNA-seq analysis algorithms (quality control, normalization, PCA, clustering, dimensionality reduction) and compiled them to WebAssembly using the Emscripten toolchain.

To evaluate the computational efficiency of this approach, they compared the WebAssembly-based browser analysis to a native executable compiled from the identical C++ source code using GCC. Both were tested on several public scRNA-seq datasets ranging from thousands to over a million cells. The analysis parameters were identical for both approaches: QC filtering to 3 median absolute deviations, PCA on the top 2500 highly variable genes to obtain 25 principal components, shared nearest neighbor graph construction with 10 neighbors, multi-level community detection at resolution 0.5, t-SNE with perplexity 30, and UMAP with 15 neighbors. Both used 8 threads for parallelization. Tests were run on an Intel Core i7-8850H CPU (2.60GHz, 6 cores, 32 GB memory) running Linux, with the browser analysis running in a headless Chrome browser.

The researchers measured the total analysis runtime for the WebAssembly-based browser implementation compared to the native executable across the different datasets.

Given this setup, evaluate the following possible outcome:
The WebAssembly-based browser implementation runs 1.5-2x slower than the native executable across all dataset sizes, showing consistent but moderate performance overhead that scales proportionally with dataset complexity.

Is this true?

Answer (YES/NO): NO